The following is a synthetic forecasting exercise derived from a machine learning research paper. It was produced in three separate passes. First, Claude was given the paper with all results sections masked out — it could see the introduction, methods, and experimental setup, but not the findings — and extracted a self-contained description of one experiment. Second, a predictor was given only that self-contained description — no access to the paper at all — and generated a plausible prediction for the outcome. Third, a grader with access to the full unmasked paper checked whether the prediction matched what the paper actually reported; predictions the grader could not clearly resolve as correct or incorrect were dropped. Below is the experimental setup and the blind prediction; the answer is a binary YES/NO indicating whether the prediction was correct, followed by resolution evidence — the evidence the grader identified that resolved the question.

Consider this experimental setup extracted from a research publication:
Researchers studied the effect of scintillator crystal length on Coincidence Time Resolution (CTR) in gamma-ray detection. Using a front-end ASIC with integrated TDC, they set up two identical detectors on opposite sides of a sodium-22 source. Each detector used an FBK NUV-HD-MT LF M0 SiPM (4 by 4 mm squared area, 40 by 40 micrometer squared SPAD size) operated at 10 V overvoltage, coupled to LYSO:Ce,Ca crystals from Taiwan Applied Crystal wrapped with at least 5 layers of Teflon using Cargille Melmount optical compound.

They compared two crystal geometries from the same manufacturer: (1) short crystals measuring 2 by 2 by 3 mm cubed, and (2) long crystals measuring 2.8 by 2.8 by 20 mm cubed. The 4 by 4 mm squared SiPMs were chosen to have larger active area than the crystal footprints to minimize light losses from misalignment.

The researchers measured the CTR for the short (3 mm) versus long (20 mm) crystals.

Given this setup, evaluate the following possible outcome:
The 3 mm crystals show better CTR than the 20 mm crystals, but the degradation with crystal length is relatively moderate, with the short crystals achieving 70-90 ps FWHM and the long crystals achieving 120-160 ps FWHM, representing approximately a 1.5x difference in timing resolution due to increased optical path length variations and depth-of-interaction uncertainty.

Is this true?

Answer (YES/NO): NO